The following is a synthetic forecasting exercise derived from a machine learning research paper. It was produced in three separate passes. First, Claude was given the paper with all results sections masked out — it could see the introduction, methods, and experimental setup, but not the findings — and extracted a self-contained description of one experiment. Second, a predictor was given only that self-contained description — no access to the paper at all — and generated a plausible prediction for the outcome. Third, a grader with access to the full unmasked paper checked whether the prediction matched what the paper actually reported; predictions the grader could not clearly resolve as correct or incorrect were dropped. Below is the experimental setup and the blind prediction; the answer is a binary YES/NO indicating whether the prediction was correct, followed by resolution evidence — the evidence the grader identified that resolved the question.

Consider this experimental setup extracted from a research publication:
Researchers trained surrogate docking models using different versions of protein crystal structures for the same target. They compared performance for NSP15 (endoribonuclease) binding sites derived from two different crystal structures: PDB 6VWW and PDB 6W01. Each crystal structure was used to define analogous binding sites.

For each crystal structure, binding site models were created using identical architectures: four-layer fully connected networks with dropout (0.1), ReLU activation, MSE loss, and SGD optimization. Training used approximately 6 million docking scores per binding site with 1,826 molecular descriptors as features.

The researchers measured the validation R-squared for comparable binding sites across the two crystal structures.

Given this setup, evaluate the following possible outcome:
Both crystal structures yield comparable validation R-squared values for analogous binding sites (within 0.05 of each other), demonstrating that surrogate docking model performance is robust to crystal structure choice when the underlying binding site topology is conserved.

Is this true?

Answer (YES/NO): YES